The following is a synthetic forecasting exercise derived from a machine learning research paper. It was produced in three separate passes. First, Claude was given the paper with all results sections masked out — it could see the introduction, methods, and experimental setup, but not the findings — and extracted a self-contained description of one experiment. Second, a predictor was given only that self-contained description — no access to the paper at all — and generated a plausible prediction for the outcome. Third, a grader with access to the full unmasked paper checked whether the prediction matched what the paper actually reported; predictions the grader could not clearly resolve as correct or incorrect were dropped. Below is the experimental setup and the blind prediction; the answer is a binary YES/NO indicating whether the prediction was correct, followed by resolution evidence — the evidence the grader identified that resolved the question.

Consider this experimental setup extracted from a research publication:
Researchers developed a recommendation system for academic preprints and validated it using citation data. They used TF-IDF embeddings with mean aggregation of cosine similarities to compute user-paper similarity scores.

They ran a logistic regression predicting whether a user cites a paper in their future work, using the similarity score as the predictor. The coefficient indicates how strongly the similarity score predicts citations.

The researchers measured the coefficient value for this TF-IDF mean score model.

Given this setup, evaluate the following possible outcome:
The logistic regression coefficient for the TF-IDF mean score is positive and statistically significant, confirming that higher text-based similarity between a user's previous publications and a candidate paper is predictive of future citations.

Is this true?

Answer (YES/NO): YES